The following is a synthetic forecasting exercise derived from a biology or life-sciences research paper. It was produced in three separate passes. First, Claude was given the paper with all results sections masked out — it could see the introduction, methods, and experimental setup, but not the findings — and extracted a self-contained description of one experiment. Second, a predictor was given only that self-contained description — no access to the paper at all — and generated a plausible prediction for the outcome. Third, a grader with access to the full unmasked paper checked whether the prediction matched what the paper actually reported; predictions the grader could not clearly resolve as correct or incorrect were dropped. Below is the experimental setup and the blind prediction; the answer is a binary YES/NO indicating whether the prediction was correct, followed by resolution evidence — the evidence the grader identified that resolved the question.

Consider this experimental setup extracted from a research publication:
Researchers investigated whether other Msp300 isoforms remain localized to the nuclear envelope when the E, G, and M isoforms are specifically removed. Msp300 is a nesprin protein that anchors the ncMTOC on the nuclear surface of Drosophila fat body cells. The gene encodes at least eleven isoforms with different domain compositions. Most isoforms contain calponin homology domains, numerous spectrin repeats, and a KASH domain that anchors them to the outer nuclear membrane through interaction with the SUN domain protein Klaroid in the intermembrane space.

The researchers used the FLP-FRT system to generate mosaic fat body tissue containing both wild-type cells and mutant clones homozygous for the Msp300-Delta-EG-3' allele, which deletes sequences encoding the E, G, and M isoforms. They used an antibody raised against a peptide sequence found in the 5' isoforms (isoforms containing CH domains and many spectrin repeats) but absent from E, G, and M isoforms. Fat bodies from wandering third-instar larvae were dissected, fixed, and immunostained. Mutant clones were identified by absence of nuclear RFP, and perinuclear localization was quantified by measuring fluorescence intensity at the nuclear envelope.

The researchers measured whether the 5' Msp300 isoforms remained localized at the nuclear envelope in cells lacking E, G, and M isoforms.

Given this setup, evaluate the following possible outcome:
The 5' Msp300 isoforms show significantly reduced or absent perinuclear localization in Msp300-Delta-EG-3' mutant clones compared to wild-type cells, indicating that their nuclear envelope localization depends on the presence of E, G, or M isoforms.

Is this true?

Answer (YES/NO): NO